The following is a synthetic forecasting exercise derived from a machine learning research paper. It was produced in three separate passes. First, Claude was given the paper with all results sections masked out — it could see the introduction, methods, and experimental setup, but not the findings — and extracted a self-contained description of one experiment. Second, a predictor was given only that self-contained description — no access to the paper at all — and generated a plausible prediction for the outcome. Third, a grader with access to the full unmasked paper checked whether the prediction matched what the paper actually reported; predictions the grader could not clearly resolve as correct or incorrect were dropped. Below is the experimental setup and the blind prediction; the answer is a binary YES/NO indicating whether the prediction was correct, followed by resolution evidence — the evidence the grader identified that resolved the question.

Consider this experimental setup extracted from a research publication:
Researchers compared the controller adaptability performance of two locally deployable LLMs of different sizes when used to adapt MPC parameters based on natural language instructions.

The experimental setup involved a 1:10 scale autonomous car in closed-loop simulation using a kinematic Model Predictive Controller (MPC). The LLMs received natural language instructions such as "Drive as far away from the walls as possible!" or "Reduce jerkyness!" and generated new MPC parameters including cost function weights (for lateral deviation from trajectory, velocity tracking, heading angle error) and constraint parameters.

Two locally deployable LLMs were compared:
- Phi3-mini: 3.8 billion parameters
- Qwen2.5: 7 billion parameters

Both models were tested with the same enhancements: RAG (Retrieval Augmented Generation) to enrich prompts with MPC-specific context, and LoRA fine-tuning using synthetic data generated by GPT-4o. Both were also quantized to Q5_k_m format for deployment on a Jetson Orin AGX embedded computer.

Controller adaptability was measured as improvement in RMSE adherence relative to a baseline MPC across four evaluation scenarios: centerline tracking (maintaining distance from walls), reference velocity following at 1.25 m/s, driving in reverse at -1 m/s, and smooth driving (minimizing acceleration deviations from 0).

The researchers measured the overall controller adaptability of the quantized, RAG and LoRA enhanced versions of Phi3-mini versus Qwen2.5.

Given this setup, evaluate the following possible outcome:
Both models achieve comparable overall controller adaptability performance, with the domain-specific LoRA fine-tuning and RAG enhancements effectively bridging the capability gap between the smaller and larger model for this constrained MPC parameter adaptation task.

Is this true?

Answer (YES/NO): NO